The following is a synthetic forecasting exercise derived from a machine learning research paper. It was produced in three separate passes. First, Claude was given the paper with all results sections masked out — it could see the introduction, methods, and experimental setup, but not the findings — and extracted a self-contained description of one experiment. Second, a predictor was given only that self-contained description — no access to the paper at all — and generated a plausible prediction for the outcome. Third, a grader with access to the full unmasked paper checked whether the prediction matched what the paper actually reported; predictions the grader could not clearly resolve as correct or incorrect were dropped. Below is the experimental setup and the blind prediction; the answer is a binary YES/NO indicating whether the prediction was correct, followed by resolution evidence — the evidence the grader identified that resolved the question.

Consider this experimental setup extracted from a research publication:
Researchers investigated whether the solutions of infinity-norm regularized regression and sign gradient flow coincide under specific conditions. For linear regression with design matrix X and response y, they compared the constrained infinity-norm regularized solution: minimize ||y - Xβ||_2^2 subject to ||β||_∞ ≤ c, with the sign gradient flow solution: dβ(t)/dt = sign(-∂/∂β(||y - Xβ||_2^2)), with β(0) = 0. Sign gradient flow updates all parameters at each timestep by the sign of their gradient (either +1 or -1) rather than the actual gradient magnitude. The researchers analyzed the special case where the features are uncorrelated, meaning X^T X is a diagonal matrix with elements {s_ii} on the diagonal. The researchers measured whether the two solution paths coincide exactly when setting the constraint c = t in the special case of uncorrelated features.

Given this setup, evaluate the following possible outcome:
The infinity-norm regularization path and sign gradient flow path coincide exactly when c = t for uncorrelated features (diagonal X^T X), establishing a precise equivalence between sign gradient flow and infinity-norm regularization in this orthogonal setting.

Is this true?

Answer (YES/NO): YES